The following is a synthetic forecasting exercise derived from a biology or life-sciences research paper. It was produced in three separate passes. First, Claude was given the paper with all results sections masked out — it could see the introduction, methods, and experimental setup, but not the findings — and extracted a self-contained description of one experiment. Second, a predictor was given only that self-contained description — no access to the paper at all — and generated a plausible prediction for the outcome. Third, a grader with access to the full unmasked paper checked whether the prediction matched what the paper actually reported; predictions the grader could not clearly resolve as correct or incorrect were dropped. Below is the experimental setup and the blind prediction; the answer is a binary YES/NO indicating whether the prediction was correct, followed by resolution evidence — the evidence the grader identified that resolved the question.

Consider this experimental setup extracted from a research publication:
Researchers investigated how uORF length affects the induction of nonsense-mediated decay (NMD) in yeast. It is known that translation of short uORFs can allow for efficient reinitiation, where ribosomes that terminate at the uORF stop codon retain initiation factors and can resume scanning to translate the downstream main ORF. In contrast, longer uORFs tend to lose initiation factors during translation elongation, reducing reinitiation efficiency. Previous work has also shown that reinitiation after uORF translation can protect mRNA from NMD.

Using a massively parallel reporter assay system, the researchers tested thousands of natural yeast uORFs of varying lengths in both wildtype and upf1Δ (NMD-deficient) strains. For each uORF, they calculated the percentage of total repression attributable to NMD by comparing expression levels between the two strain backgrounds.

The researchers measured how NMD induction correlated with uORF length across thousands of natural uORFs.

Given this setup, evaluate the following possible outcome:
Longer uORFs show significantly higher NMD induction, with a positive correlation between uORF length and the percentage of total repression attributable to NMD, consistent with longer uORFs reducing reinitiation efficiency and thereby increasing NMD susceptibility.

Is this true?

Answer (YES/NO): YES